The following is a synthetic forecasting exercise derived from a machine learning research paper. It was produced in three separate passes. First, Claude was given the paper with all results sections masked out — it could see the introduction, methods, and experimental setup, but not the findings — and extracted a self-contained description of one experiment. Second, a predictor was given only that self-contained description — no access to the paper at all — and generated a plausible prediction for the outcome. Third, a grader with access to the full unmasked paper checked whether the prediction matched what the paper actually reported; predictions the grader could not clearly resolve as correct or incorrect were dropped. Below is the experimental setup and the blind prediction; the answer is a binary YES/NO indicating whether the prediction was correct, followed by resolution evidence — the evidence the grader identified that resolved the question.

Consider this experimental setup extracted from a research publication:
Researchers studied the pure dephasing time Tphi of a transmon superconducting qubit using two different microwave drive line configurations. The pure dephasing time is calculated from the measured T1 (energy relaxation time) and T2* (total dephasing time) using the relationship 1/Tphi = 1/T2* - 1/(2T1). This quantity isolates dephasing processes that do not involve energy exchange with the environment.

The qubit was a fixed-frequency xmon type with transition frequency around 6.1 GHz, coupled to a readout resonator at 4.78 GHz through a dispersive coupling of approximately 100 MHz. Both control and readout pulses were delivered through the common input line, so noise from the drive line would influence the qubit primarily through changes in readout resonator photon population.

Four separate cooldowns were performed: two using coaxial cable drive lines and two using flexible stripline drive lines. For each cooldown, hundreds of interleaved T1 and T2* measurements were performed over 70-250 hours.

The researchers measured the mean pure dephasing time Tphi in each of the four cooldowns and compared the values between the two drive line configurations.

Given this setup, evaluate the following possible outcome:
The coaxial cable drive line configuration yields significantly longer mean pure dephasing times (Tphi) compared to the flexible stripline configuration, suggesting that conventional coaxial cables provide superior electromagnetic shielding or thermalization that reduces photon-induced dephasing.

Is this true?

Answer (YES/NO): NO